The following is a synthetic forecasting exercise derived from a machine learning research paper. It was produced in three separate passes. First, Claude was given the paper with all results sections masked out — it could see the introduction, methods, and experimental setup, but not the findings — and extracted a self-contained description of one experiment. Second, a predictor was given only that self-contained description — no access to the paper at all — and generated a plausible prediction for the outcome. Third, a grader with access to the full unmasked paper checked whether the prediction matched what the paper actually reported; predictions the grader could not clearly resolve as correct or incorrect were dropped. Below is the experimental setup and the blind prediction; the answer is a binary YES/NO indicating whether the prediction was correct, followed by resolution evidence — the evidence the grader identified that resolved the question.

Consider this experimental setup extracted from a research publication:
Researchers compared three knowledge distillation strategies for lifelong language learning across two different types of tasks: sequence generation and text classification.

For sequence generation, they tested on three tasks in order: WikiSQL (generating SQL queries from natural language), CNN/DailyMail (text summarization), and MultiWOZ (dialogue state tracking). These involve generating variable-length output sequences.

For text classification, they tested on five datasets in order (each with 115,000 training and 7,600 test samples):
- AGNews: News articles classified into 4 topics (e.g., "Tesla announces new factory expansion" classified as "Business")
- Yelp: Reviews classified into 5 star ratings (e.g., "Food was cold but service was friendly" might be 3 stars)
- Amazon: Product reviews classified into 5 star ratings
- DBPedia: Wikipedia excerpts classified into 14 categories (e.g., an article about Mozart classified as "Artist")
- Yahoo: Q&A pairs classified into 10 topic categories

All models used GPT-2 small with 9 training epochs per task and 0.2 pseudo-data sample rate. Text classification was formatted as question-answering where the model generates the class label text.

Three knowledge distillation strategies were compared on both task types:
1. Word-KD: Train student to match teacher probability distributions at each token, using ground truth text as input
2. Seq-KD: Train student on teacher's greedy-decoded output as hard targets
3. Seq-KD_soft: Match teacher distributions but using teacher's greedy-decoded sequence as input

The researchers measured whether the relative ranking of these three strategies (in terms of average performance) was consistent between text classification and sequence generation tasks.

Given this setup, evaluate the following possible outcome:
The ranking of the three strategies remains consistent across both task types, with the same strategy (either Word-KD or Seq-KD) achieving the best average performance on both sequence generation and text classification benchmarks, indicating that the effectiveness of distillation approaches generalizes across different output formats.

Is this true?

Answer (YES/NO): NO